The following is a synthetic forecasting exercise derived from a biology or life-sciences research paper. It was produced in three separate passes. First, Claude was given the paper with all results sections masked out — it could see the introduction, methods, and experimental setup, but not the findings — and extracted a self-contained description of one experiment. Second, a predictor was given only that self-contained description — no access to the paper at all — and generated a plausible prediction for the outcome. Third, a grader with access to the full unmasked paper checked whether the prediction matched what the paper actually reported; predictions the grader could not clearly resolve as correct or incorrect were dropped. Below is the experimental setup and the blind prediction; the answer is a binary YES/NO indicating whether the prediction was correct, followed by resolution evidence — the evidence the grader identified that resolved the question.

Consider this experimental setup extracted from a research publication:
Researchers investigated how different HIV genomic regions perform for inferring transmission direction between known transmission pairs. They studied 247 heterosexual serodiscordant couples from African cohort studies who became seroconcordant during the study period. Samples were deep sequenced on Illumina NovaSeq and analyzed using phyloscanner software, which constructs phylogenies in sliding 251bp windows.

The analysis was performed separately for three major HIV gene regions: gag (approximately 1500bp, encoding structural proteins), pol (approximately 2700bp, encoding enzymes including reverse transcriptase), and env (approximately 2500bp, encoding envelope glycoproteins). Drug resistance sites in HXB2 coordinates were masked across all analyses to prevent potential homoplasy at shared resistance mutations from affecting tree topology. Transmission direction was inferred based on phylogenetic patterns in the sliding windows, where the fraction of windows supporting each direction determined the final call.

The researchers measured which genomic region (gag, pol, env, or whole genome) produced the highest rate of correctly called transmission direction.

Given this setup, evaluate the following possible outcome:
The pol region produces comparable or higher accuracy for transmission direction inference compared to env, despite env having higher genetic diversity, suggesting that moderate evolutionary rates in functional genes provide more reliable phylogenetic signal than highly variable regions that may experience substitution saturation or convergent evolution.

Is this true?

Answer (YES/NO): NO